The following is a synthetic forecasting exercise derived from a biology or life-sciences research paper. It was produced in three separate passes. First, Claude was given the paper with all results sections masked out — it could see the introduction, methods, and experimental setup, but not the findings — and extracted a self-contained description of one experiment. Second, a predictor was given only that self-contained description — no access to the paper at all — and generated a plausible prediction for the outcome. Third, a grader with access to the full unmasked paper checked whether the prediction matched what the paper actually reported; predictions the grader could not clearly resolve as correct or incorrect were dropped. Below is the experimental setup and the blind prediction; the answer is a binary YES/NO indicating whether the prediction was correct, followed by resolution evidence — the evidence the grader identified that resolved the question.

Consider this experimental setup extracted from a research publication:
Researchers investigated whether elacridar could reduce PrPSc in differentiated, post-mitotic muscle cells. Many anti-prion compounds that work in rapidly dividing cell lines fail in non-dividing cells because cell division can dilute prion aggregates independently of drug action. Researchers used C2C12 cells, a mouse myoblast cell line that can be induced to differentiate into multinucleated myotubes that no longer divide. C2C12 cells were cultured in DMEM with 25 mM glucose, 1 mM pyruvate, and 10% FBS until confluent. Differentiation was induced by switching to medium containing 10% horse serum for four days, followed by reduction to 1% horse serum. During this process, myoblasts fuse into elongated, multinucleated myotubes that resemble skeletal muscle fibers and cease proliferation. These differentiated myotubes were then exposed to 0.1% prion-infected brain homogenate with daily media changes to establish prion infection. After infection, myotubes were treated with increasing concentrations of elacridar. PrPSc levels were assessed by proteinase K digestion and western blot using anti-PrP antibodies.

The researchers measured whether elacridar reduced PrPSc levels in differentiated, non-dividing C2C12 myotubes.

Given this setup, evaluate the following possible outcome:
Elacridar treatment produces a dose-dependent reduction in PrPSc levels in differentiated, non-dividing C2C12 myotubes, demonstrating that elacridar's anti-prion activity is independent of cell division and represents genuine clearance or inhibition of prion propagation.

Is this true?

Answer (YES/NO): NO